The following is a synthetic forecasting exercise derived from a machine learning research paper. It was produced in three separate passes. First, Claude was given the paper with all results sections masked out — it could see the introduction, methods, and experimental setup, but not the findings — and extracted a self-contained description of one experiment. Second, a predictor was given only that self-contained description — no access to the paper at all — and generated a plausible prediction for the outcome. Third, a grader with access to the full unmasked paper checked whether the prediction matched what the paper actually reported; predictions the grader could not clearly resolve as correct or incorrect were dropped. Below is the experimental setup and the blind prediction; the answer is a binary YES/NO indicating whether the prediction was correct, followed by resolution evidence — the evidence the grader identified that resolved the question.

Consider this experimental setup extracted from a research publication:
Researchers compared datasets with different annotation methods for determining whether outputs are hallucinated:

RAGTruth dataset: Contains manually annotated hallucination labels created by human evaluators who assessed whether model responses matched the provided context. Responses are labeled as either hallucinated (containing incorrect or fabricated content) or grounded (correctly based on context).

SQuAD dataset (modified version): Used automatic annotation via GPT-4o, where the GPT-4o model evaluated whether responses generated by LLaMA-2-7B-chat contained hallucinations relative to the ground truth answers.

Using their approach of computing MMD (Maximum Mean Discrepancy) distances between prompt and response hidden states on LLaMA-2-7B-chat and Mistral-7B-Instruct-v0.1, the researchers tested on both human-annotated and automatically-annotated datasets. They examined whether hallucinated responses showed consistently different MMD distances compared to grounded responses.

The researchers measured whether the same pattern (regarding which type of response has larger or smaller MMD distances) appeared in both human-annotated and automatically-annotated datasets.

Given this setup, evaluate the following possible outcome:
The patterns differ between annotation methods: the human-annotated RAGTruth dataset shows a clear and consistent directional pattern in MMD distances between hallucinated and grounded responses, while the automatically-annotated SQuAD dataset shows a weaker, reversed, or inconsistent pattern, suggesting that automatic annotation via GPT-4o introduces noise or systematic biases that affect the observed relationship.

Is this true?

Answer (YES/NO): NO